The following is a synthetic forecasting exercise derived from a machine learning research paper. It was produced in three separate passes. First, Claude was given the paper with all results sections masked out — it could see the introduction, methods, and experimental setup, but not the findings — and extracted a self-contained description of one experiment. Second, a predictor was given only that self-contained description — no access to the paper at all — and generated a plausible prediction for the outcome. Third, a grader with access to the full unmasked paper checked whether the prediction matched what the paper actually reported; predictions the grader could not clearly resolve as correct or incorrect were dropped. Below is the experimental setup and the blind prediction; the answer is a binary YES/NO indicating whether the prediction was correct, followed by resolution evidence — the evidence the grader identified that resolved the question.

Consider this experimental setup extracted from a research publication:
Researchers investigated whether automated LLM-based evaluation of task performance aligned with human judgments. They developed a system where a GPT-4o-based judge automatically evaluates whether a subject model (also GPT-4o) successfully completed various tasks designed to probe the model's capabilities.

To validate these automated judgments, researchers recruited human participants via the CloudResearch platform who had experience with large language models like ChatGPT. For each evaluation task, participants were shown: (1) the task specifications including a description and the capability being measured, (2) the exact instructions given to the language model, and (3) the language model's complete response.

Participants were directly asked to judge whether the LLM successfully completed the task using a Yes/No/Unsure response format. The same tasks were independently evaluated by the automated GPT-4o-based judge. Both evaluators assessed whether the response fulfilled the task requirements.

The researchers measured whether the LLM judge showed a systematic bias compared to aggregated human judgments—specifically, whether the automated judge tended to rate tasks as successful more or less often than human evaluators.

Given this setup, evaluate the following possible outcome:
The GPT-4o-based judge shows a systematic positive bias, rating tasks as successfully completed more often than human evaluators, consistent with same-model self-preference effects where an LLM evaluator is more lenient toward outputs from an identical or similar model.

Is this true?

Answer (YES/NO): YES